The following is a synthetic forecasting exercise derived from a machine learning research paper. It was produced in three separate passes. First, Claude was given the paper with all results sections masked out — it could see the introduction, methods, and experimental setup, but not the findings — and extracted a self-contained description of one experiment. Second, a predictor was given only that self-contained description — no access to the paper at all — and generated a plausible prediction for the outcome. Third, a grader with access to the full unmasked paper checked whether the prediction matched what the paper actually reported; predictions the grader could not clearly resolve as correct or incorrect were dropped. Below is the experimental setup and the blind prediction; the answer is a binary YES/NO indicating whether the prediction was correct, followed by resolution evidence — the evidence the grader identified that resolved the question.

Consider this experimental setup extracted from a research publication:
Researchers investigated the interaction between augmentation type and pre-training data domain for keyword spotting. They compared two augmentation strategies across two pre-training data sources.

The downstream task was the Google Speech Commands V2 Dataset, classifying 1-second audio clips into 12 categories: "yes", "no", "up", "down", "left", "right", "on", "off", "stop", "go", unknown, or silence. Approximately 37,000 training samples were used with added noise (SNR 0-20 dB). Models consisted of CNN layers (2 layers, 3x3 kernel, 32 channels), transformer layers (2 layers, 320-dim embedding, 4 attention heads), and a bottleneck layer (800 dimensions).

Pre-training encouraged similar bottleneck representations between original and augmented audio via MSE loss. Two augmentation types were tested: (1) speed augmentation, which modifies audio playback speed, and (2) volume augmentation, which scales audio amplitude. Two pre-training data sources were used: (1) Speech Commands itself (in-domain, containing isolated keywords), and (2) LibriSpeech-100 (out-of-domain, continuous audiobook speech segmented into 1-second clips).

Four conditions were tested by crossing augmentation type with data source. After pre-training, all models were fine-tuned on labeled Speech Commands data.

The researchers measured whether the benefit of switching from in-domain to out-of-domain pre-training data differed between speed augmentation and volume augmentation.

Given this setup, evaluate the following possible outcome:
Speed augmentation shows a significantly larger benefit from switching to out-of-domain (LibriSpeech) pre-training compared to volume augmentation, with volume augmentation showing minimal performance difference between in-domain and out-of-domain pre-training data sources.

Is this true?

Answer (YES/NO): YES